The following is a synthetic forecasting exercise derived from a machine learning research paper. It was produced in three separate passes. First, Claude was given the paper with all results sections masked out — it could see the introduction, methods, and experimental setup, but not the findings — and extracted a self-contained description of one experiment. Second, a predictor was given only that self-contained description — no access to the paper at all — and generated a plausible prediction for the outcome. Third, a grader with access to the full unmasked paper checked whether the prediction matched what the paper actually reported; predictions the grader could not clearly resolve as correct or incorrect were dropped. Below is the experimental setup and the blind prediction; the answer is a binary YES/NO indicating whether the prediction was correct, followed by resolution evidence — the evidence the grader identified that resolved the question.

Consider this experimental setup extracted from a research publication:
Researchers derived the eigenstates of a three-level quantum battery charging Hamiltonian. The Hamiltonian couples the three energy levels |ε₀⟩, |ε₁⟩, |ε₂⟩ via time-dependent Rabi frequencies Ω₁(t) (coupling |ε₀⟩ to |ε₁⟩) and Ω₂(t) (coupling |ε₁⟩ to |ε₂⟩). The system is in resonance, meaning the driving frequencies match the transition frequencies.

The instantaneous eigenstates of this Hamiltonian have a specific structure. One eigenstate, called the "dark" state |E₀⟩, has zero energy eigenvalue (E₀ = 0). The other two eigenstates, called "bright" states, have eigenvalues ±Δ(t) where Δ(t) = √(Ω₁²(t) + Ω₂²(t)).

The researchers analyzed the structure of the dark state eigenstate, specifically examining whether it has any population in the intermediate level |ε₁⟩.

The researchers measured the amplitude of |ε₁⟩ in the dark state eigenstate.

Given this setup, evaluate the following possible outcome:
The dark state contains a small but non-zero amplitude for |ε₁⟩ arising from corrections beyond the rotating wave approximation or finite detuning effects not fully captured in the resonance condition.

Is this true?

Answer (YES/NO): NO